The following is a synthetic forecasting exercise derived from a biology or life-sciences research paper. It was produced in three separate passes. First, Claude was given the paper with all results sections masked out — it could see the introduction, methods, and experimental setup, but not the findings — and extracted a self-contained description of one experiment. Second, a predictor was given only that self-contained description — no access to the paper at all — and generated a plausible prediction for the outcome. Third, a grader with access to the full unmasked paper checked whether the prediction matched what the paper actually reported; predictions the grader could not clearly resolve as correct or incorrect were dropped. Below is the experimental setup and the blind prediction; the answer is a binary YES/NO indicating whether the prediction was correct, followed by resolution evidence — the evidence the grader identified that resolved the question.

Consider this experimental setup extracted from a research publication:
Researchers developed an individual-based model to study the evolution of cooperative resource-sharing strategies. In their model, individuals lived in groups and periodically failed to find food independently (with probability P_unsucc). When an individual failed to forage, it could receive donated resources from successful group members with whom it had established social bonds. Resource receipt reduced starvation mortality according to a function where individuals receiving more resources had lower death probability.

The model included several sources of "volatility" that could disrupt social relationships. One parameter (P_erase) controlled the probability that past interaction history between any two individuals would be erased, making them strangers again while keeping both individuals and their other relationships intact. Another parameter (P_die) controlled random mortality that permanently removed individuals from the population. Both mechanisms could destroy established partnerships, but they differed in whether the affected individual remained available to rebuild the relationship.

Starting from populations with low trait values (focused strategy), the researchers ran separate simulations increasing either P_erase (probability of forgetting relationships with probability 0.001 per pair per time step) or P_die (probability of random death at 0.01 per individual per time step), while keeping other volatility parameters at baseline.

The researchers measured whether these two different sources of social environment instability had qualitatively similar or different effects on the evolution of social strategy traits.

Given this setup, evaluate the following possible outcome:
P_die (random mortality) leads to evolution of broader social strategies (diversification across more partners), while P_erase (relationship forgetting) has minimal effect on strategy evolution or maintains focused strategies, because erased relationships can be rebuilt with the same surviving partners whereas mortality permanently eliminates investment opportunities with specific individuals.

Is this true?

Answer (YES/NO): NO